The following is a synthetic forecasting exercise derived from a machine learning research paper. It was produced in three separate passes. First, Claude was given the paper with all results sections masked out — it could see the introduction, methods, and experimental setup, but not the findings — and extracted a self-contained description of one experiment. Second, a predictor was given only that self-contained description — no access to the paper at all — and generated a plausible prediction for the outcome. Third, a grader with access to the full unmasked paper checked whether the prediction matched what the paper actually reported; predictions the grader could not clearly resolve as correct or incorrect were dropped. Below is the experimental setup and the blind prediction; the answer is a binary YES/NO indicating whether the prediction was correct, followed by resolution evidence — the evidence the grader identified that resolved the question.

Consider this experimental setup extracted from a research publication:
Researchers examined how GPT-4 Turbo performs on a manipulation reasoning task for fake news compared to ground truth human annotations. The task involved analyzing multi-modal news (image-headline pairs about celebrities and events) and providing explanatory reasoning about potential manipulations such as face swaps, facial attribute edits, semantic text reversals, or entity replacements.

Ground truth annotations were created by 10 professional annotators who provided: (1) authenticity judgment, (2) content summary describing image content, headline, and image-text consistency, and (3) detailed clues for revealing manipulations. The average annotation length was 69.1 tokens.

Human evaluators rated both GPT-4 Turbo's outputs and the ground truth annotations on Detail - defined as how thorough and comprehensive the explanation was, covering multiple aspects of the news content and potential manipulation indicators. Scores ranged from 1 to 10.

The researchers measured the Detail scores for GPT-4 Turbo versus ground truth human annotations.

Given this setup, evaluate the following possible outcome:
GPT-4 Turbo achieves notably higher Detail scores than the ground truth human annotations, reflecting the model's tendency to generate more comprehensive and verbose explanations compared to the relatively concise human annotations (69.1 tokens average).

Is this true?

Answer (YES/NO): NO